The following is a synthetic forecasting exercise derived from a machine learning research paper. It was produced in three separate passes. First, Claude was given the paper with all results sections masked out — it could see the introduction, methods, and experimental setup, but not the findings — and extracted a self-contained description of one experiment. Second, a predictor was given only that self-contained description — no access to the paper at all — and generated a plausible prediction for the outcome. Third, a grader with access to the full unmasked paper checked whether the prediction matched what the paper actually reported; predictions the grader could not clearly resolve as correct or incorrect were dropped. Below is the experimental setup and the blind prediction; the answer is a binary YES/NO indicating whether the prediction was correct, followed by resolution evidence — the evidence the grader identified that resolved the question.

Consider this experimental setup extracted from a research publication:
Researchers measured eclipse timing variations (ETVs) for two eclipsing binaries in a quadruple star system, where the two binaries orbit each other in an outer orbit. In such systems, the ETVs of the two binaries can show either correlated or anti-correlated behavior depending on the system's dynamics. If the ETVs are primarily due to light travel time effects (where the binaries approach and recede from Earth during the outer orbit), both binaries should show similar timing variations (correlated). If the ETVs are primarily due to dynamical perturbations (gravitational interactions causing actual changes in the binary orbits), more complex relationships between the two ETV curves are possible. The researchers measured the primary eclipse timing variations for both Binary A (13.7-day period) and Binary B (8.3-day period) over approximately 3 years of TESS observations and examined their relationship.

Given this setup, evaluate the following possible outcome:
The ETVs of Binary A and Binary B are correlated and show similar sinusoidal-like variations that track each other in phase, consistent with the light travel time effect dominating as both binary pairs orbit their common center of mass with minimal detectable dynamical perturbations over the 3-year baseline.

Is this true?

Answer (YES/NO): NO